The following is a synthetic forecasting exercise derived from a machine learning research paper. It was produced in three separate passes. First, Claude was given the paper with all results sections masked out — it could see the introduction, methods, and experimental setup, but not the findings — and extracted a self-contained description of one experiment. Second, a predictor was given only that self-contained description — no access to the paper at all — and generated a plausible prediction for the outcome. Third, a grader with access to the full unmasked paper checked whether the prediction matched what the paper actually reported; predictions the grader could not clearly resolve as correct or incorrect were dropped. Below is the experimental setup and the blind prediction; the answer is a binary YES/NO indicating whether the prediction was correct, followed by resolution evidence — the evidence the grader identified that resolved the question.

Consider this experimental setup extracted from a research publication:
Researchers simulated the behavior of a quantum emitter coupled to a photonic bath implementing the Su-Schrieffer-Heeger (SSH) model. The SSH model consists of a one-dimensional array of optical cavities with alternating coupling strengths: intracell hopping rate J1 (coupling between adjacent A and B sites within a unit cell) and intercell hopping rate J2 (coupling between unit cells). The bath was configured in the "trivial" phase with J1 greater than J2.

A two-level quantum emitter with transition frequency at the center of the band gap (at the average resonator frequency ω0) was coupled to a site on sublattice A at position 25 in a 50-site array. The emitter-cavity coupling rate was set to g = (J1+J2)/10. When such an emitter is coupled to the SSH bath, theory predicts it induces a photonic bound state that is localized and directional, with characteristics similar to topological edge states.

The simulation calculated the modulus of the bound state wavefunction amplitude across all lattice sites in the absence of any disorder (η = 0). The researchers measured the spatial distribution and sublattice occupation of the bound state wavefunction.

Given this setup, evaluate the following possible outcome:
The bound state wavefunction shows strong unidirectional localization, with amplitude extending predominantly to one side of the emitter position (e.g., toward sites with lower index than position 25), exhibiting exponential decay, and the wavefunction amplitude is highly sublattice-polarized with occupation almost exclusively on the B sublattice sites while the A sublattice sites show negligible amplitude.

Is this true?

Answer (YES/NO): NO